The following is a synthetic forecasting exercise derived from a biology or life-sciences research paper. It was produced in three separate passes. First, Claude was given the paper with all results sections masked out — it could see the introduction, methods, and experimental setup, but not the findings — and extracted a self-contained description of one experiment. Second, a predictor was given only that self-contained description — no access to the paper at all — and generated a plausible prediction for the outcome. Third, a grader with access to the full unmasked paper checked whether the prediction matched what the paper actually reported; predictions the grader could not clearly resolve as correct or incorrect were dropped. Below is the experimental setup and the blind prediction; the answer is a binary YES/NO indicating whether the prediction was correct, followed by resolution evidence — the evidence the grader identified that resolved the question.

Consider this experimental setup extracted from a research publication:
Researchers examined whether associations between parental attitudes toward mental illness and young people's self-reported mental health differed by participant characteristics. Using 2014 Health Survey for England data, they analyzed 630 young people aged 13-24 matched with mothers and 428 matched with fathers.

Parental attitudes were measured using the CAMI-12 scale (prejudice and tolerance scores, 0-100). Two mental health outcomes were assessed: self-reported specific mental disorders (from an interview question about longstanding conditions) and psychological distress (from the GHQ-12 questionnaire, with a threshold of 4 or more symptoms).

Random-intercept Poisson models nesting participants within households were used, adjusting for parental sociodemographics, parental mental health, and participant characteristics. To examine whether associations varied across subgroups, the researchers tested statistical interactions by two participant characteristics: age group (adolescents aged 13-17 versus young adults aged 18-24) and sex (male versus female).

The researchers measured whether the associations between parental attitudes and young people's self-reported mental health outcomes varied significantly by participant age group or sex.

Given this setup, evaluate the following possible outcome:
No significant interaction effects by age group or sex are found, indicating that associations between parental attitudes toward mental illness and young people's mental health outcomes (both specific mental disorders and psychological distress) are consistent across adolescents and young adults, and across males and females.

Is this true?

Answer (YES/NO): YES